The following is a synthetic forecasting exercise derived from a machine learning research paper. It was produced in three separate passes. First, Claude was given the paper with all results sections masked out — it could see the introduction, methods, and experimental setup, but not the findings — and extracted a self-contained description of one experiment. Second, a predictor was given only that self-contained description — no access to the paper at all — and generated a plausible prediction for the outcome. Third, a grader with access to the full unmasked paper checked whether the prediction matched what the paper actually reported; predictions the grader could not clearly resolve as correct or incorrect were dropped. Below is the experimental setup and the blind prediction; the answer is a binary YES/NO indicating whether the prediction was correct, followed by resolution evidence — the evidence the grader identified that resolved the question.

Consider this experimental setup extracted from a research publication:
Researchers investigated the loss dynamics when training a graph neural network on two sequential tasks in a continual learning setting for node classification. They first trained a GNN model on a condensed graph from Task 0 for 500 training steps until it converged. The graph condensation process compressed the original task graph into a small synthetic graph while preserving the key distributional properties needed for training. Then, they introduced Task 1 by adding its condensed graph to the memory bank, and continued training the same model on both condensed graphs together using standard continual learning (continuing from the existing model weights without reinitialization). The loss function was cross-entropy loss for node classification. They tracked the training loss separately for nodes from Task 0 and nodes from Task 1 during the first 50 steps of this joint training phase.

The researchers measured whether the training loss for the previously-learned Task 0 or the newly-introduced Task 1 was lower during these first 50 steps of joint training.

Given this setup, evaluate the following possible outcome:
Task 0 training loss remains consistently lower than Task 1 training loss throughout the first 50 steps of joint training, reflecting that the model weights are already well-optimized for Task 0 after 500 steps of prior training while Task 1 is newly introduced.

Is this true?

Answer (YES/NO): YES